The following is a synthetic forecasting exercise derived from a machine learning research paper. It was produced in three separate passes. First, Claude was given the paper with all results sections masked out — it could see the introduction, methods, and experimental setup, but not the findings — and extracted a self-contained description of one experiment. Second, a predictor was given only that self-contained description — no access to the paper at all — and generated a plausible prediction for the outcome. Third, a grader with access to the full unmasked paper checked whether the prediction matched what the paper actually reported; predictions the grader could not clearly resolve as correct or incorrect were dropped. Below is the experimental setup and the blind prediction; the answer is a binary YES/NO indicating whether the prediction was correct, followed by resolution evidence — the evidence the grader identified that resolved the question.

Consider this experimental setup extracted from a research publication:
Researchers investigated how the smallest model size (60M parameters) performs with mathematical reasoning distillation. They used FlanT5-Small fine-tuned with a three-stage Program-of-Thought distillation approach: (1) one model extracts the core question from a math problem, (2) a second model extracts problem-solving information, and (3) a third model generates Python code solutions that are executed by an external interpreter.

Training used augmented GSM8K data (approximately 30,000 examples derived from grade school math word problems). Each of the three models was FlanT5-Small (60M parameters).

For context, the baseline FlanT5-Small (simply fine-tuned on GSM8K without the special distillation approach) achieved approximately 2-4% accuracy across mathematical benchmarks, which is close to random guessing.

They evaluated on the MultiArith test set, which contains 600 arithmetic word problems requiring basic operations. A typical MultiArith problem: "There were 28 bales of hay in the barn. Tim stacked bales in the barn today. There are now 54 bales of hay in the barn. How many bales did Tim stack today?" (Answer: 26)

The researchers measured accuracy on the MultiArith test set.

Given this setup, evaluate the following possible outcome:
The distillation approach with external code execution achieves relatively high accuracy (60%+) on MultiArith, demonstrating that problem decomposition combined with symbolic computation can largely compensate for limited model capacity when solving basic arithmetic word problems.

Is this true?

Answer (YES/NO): NO